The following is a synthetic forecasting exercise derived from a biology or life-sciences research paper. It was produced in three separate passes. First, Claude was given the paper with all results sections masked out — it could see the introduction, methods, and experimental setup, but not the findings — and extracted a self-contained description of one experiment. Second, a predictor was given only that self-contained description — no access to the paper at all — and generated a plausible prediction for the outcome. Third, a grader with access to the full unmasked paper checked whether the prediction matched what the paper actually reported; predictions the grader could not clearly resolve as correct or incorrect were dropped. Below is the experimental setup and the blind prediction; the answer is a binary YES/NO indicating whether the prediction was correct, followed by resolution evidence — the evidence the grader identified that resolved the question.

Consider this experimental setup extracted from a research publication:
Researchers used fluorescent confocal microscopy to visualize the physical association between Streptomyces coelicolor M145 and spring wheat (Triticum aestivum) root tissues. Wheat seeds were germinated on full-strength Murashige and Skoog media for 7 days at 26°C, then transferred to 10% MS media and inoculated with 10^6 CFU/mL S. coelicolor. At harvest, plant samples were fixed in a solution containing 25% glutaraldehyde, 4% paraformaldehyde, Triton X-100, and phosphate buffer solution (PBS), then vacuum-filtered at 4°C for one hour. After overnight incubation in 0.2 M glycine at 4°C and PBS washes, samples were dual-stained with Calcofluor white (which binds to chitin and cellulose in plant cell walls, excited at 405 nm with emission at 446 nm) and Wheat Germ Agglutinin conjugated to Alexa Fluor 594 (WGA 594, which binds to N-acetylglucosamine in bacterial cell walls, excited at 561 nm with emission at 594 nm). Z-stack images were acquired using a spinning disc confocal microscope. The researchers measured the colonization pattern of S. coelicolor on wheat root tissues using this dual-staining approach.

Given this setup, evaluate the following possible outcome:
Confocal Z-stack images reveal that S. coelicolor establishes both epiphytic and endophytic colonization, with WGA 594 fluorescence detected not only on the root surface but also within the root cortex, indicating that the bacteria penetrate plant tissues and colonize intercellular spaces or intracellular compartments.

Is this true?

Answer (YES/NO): NO